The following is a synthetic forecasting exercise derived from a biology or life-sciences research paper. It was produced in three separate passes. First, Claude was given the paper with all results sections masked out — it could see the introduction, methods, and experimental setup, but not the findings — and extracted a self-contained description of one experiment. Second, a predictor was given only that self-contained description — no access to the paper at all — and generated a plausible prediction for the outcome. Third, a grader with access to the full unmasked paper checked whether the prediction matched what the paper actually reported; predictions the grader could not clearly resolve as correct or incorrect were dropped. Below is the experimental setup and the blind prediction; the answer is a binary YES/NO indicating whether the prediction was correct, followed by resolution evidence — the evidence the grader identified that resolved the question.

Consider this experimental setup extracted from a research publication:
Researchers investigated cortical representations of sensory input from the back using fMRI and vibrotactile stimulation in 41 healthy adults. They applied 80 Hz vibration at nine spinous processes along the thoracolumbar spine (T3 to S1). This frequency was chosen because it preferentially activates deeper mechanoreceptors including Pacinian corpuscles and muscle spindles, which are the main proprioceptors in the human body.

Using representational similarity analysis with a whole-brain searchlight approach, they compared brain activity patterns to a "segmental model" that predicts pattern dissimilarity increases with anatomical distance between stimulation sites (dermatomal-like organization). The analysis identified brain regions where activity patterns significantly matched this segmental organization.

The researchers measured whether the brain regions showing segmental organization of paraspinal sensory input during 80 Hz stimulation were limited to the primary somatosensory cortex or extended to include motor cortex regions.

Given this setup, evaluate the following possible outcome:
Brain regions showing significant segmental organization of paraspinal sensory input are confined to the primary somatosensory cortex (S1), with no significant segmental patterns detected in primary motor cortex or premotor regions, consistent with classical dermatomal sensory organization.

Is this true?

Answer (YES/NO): NO